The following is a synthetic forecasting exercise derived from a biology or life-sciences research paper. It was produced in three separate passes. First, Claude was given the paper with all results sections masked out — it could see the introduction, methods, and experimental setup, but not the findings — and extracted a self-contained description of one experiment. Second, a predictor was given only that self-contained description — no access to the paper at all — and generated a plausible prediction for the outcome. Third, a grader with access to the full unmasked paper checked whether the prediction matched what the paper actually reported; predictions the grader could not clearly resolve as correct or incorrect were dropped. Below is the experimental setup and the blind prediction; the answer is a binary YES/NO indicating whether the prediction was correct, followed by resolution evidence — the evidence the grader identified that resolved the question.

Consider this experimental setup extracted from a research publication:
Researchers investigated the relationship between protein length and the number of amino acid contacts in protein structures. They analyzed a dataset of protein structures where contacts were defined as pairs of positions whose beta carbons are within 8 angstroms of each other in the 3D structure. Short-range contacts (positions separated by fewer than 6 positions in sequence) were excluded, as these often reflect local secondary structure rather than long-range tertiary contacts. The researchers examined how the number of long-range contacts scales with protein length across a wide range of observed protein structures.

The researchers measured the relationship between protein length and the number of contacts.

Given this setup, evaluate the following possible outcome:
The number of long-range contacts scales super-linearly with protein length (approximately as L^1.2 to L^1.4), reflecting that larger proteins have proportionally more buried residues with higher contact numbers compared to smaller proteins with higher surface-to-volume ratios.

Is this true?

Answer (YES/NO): NO